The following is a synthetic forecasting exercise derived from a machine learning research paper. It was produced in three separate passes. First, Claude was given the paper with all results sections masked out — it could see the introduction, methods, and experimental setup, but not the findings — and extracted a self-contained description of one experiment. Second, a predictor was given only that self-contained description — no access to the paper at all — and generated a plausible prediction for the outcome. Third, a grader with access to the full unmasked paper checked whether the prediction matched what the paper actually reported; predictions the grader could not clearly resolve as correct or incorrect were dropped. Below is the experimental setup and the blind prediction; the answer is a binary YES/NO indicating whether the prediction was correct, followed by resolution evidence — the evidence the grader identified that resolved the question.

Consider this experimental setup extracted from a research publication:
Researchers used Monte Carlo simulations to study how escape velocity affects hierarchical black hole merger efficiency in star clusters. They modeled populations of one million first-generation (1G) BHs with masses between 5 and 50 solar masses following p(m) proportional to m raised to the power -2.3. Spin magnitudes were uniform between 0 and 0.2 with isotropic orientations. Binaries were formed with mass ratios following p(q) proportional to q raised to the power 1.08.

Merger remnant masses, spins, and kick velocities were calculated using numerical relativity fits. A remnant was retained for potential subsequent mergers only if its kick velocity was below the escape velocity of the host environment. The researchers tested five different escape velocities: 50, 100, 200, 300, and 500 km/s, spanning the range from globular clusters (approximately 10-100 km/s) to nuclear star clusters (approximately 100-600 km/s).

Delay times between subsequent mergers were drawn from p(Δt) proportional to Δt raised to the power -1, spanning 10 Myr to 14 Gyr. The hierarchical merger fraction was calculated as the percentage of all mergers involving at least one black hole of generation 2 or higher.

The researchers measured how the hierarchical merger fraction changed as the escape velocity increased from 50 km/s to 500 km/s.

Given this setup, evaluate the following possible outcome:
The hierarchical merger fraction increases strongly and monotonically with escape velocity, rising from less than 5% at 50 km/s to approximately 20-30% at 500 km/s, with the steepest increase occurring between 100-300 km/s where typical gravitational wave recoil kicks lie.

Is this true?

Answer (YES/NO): NO